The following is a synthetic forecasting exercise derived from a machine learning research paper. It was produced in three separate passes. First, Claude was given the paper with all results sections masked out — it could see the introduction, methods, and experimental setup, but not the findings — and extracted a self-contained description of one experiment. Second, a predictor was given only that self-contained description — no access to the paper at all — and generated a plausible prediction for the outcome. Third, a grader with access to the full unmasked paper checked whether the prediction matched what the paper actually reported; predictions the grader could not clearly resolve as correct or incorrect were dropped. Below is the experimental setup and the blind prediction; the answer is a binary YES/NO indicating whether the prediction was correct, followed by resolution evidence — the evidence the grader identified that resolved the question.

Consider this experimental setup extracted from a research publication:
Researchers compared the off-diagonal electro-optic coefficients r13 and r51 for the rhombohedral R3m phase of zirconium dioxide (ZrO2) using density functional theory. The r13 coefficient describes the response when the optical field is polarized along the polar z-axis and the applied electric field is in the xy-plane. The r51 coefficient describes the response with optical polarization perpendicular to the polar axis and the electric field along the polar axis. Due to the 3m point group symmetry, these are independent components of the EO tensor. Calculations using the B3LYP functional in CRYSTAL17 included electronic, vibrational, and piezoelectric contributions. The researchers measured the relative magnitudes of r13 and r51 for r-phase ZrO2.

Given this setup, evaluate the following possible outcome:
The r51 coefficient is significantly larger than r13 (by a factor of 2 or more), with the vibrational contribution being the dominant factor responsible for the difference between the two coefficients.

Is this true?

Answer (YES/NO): NO